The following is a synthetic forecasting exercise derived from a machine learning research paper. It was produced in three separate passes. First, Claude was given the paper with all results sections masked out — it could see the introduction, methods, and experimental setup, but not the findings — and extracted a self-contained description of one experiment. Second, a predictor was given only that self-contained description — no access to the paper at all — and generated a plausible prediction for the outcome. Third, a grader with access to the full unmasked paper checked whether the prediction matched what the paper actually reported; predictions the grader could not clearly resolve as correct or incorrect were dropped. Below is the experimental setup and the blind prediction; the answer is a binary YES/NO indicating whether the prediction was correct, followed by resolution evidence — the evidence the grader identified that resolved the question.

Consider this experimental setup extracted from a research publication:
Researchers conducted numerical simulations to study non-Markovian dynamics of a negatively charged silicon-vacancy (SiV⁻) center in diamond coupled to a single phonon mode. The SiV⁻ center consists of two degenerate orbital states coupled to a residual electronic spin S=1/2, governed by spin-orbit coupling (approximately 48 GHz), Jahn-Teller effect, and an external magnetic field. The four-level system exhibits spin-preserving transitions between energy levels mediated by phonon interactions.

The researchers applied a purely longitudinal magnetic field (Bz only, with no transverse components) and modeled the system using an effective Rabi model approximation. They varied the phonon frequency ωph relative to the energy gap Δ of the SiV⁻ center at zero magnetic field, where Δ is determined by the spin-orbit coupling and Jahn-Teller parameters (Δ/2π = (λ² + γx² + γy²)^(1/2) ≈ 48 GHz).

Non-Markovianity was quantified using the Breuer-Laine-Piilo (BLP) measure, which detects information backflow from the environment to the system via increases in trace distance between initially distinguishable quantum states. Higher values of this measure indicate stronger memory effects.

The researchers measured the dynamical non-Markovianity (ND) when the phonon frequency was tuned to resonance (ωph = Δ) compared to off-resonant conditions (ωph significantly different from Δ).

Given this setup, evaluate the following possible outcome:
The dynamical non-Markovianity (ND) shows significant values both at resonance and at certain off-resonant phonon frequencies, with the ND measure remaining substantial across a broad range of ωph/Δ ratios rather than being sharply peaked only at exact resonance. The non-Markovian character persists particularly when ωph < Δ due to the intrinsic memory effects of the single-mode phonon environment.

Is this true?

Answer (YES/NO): NO